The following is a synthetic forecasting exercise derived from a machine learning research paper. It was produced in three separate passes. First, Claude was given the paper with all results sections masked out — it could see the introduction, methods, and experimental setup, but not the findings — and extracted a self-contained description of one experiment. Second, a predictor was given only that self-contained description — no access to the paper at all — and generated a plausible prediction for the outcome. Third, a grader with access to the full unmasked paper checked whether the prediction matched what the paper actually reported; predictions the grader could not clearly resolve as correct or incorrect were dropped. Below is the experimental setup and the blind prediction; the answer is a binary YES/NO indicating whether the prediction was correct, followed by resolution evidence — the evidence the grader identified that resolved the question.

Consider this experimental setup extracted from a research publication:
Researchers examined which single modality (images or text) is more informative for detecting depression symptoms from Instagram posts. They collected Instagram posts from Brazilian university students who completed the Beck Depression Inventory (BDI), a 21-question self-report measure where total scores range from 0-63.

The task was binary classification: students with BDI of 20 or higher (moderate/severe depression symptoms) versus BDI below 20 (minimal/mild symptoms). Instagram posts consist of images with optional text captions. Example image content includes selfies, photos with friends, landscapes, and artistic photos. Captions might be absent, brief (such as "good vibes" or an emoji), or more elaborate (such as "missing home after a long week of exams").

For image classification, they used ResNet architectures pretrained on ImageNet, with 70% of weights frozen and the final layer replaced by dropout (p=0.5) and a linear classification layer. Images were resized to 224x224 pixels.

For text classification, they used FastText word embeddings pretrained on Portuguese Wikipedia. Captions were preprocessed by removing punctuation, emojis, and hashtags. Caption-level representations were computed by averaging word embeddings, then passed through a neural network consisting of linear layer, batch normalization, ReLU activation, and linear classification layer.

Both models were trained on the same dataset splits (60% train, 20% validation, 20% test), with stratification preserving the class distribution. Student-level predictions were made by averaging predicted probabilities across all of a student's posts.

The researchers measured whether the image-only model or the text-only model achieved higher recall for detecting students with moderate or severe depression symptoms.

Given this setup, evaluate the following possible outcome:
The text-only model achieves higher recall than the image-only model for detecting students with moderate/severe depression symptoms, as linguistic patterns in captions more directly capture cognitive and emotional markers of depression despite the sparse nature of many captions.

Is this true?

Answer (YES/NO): YES